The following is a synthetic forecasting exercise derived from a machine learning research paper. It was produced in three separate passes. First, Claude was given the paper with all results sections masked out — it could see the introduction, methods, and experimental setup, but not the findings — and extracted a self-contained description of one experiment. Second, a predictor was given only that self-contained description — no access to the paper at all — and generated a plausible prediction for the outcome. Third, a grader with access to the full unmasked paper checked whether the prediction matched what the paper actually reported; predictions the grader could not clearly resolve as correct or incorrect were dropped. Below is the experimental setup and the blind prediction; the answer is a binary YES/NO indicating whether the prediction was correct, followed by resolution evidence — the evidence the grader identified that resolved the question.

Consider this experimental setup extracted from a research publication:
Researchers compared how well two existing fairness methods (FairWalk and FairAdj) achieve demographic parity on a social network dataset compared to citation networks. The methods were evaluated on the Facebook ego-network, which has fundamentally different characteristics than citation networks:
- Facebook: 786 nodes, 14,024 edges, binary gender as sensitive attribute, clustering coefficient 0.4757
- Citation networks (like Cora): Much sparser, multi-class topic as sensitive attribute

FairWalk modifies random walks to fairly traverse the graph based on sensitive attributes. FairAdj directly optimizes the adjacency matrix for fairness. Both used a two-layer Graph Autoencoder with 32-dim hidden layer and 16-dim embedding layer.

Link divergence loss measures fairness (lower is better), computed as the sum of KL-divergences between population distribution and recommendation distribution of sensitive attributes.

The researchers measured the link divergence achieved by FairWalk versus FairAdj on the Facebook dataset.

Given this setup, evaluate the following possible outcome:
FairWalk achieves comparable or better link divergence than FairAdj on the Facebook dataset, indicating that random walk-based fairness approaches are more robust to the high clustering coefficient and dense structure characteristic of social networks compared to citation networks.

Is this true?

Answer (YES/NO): NO